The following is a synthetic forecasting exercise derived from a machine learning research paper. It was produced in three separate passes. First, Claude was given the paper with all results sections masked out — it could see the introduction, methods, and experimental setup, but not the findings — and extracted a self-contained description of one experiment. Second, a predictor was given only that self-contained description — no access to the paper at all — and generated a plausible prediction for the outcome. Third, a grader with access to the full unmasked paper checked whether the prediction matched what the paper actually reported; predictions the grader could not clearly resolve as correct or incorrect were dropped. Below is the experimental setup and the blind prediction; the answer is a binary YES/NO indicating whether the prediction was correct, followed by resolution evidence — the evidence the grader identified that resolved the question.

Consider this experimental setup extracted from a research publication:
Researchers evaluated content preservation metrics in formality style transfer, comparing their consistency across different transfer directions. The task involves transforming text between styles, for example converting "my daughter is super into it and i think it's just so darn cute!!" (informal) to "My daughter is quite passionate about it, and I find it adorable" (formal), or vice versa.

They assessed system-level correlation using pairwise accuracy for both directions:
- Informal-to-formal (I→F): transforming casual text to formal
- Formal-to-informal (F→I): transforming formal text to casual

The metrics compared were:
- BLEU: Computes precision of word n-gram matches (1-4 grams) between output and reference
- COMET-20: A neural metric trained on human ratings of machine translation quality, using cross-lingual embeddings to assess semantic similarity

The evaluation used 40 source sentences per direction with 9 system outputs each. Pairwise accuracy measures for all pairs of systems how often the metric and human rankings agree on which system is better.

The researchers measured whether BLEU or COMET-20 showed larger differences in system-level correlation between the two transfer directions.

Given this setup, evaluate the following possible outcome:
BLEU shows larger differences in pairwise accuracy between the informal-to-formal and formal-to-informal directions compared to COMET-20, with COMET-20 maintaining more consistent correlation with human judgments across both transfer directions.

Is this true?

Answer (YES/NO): YES